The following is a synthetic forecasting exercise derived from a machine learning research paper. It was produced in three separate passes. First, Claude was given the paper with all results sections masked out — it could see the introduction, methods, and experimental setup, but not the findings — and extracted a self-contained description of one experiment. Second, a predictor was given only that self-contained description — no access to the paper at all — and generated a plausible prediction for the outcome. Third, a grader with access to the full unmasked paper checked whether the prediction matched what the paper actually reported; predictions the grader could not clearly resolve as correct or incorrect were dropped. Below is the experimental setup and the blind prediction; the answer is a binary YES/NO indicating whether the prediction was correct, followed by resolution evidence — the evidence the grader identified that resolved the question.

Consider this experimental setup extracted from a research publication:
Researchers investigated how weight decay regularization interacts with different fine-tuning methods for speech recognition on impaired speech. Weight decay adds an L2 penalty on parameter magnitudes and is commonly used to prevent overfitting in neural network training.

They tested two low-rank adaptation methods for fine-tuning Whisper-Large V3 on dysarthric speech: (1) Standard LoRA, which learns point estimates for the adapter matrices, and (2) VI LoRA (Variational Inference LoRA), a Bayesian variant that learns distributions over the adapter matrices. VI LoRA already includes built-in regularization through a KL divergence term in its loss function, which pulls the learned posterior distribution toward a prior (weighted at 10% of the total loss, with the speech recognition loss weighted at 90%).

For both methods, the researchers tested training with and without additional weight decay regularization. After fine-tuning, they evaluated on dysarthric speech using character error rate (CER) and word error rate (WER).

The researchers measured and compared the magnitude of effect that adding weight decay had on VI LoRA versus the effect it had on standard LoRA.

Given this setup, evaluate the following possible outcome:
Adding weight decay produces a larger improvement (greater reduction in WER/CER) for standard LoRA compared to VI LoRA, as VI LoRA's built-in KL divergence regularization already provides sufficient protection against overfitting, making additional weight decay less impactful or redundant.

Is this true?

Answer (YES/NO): YES